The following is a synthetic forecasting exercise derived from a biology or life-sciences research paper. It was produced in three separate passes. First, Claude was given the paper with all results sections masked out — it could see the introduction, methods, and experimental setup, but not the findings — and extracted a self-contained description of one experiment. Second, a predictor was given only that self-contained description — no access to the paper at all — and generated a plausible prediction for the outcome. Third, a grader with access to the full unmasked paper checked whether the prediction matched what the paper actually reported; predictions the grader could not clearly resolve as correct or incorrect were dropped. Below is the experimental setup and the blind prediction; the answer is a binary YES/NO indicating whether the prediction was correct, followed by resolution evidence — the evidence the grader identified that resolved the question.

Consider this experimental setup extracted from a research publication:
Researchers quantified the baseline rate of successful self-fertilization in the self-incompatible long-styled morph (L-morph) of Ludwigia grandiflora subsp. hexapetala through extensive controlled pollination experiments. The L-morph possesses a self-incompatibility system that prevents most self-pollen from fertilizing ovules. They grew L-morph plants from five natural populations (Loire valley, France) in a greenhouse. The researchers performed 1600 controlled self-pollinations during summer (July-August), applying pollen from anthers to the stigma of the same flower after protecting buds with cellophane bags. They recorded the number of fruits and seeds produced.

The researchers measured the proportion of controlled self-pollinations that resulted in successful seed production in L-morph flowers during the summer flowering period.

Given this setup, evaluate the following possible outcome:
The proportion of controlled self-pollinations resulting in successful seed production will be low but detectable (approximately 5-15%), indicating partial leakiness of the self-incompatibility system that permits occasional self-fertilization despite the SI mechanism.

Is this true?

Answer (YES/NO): NO